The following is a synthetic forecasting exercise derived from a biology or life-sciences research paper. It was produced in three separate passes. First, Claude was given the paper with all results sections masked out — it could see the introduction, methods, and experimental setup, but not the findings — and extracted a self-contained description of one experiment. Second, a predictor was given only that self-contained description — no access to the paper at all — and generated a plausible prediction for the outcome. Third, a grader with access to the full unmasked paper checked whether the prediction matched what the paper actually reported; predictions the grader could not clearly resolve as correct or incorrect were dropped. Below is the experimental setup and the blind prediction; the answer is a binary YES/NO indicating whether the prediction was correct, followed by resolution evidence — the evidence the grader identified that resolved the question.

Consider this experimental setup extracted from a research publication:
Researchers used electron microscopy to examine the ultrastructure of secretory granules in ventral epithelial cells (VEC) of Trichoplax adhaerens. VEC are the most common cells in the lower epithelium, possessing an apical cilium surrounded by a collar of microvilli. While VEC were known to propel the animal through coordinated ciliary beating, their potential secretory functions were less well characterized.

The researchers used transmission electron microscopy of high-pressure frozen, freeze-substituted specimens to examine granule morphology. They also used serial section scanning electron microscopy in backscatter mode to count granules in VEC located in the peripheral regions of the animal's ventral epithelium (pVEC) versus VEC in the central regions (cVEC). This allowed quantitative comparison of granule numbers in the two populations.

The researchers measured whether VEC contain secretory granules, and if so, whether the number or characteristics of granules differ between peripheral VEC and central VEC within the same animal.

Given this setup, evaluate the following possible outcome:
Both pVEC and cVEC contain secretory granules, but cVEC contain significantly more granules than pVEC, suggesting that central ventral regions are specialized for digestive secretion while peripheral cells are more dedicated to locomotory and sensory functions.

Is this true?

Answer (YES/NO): NO